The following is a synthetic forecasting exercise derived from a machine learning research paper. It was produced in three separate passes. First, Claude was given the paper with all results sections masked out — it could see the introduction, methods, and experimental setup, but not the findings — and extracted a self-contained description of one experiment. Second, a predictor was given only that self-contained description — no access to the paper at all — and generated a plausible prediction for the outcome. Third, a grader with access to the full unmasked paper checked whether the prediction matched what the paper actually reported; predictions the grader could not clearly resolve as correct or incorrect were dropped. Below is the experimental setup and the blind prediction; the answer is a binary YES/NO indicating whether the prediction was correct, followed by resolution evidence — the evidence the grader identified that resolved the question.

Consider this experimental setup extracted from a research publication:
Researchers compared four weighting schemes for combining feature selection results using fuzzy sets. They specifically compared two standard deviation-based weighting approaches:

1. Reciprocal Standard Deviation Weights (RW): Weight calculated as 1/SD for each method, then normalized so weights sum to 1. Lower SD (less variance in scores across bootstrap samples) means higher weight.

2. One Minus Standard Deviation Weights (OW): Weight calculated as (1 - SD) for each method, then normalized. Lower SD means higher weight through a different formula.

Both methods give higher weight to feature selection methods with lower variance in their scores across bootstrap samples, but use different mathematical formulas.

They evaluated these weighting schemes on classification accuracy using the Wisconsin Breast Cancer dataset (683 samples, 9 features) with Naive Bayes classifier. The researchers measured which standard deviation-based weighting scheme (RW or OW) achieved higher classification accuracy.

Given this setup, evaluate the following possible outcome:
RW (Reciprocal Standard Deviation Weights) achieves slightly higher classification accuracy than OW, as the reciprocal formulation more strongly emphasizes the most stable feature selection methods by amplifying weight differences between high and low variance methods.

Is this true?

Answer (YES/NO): NO